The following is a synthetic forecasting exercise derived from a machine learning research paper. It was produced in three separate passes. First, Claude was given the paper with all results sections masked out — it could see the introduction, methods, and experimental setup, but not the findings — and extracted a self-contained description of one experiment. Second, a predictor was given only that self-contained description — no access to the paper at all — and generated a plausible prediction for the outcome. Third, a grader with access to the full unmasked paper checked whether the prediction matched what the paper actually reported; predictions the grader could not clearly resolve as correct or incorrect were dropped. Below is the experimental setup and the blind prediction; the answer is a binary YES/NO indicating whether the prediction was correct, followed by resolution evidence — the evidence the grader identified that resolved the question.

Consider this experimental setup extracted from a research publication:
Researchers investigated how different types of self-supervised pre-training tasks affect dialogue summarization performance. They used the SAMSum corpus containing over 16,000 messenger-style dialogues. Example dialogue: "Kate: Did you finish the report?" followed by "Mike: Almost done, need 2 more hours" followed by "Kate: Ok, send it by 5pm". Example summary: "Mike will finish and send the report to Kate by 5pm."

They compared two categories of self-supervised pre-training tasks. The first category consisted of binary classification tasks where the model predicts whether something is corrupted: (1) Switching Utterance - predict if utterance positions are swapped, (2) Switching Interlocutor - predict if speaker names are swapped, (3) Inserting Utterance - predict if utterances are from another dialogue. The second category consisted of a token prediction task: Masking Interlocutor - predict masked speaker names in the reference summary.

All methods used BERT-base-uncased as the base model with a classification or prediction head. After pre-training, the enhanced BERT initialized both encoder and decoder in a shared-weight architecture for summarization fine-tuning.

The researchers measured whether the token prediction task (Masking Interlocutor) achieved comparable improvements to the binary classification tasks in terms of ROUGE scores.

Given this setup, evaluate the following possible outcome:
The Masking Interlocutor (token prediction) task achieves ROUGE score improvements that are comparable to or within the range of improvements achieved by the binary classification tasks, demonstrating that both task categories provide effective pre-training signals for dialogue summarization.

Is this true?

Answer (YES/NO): NO